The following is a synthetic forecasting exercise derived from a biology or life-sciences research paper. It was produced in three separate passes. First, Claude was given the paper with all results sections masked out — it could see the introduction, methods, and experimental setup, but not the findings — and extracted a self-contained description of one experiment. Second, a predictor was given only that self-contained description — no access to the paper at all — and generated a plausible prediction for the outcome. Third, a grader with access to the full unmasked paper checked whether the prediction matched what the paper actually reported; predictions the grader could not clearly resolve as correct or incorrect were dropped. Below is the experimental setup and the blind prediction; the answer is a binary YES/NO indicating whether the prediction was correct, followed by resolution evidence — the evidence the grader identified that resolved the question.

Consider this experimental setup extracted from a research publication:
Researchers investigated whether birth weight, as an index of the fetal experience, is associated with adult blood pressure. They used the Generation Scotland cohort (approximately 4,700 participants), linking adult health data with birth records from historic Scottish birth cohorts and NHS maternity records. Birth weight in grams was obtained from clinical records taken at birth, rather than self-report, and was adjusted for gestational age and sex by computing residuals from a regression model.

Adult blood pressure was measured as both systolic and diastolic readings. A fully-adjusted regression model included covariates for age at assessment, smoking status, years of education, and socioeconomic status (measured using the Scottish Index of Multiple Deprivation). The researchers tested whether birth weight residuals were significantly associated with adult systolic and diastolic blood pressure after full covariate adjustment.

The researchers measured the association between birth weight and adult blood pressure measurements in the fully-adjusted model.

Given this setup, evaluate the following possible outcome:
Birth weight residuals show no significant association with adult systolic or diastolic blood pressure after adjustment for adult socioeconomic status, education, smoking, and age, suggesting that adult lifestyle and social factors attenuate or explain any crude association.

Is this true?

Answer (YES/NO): NO